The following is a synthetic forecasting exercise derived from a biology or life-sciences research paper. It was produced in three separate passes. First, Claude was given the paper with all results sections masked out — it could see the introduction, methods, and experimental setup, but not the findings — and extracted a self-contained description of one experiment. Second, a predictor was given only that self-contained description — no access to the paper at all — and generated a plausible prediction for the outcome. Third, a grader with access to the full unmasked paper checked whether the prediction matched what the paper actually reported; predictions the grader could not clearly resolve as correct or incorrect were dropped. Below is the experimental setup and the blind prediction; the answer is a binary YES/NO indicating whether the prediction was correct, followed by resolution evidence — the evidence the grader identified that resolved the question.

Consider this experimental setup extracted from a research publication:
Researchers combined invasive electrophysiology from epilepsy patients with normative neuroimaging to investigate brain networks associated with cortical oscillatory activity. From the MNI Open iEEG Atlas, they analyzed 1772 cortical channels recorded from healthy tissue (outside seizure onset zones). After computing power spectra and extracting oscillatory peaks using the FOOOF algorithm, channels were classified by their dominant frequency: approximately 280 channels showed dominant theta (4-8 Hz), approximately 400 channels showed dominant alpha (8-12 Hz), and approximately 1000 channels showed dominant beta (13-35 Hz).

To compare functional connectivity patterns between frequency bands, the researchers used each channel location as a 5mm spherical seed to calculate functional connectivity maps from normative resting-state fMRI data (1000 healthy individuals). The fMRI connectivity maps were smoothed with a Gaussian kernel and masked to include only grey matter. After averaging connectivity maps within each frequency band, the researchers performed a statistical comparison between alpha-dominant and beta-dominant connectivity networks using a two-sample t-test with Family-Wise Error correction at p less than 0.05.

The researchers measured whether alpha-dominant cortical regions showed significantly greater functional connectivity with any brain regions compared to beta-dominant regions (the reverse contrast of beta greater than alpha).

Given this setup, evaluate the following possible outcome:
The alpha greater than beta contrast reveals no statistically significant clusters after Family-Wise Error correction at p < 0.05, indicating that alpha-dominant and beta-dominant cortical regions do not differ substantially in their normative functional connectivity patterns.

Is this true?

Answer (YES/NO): NO